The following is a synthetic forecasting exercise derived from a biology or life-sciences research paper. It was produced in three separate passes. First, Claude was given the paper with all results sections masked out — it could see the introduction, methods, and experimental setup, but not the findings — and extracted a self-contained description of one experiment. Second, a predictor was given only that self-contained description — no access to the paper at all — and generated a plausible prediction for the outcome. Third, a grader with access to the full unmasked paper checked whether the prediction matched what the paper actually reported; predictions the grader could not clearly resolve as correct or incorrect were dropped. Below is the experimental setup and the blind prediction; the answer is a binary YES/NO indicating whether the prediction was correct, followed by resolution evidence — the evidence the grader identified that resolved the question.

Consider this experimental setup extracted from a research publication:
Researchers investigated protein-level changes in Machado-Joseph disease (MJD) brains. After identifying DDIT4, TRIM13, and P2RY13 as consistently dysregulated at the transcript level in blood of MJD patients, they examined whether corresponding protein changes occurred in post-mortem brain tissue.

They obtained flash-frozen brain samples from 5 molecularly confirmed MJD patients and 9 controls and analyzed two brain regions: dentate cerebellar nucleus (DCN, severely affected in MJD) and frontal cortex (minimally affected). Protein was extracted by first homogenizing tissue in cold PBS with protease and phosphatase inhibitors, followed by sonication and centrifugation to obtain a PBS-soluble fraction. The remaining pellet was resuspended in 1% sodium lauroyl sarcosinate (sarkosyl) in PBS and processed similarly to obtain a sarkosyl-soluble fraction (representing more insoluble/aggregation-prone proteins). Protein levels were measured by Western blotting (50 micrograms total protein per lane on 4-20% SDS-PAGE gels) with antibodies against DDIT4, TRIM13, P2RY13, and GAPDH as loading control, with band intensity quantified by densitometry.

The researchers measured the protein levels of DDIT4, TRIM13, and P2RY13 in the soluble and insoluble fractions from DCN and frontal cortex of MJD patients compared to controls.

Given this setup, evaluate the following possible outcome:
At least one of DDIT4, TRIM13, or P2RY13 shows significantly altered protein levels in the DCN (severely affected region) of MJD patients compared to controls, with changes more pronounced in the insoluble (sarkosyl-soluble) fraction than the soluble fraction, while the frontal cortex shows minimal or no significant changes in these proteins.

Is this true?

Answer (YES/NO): NO